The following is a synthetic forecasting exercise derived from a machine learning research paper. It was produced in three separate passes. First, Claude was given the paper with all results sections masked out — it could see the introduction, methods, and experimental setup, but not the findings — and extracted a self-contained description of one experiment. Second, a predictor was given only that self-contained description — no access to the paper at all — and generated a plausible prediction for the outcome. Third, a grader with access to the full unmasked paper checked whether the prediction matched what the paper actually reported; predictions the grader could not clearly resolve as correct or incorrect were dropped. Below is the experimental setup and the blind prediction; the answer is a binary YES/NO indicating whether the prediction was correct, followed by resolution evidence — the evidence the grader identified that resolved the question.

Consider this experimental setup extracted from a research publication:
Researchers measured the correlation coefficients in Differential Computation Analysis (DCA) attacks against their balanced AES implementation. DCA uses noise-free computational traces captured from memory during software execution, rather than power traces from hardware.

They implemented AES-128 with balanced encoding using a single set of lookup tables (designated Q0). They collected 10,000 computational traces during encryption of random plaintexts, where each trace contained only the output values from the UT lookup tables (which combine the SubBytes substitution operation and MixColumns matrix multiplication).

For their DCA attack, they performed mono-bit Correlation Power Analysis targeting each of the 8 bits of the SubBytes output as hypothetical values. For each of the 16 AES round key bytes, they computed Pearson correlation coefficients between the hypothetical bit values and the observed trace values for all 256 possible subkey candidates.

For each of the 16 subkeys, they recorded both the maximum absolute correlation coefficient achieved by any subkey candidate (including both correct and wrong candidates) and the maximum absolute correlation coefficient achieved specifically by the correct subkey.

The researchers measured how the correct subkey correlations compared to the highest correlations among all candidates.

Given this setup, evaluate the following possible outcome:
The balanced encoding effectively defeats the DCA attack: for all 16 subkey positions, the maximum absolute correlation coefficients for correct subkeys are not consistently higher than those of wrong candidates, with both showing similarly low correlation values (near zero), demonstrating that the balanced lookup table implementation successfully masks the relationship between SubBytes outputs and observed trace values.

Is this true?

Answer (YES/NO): NO